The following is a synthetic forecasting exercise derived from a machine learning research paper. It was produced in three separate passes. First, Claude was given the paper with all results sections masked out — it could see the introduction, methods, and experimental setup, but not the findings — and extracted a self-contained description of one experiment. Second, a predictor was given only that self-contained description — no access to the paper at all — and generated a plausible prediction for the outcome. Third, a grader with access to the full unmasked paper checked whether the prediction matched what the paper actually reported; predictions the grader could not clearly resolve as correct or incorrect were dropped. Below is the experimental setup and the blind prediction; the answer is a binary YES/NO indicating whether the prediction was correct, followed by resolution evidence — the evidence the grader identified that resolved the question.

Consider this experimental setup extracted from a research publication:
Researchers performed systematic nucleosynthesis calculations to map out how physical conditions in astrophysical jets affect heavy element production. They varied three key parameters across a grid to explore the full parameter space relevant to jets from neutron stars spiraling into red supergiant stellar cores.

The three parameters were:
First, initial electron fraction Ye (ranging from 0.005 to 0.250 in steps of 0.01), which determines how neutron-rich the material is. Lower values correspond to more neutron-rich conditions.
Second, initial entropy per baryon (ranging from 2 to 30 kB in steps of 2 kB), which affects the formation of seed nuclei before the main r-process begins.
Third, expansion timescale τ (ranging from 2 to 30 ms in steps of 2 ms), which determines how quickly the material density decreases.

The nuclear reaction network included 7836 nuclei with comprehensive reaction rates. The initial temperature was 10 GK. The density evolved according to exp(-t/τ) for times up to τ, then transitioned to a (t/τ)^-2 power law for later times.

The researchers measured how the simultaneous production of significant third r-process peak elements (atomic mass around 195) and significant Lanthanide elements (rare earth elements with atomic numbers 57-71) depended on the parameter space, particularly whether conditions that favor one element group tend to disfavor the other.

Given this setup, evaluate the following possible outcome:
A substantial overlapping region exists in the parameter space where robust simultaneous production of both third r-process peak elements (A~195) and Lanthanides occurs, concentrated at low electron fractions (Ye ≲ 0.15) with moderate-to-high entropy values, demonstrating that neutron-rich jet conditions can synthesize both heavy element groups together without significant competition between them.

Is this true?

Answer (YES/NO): NO